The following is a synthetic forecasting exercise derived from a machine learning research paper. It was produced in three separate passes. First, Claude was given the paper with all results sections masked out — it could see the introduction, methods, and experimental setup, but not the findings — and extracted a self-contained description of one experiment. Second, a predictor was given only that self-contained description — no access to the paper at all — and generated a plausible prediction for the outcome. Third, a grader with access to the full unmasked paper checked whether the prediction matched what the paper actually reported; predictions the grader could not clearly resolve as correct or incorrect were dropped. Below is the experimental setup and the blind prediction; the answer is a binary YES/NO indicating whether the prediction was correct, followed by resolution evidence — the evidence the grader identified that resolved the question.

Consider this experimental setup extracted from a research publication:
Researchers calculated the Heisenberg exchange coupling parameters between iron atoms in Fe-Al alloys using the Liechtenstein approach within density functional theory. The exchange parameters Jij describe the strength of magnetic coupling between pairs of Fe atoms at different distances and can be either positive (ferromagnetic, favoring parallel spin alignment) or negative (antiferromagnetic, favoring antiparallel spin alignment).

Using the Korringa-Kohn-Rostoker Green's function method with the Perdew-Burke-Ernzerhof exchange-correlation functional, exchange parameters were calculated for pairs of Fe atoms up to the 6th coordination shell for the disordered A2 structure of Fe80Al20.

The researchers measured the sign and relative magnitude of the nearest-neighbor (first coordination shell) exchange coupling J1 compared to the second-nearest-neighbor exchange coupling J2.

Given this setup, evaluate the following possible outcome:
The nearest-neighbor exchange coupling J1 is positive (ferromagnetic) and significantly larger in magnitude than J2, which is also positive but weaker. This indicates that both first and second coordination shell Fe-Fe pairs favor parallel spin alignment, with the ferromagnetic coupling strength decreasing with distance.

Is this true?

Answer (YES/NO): NO